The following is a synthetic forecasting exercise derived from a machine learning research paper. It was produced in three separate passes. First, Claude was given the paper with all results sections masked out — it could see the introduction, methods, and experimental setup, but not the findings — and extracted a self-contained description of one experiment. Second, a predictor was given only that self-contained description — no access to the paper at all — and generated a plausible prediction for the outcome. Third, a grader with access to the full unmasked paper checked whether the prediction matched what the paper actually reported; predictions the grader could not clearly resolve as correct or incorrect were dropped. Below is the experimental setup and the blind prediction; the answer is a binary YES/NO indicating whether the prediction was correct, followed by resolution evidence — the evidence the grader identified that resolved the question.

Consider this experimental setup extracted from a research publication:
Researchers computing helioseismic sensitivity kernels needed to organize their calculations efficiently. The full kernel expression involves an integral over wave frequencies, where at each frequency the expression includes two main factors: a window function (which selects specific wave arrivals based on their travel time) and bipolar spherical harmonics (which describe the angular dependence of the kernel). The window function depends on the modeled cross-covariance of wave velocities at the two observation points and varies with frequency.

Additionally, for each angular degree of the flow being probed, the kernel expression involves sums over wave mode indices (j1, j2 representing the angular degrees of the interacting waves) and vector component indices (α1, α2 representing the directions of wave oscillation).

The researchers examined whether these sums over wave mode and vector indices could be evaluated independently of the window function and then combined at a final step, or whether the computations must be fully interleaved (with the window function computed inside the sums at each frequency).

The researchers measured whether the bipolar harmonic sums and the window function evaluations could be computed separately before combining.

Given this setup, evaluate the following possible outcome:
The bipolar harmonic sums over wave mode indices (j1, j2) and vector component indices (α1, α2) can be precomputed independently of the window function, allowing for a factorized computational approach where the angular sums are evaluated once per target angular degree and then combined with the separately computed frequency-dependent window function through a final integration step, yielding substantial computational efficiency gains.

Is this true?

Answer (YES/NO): YES